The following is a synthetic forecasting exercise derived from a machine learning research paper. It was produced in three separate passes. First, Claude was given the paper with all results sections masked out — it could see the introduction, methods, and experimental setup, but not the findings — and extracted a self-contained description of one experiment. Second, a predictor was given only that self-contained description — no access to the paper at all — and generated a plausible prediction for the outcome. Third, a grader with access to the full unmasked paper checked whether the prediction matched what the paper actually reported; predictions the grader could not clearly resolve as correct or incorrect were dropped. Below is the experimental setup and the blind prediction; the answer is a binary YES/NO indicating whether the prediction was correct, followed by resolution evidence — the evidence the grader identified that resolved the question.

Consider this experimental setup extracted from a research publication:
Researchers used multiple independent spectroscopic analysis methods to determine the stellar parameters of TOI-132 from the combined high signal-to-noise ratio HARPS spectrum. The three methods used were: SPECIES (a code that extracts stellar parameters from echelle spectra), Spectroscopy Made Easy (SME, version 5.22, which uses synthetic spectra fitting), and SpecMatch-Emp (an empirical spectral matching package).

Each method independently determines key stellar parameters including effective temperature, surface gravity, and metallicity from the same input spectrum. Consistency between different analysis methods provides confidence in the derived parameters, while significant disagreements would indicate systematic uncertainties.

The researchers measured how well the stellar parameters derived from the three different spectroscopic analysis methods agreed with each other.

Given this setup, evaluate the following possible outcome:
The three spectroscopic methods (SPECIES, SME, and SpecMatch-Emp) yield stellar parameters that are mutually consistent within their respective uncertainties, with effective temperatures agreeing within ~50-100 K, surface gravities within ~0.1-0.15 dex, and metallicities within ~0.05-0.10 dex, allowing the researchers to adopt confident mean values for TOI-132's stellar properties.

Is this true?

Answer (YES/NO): NO